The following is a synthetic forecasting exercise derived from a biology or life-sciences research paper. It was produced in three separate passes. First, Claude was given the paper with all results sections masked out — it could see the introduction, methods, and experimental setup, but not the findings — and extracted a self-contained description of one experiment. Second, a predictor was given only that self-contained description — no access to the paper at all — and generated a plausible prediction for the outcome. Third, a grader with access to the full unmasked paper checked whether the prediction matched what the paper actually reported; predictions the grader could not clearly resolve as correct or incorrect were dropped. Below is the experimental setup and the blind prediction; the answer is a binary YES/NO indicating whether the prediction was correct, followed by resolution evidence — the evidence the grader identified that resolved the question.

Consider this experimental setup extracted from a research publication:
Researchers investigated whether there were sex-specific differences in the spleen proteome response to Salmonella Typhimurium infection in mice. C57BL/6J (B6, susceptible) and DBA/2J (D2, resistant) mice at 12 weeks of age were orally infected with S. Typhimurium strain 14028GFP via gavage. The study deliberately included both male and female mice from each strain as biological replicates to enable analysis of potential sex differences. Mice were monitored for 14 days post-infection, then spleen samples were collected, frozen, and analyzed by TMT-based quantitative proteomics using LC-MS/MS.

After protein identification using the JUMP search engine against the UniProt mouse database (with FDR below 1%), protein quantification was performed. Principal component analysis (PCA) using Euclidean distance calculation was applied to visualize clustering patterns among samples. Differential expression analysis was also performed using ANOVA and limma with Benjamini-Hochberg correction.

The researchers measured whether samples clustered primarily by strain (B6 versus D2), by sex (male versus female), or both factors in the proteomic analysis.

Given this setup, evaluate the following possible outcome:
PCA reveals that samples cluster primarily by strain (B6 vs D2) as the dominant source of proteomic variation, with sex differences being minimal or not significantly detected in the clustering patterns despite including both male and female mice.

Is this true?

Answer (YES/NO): YES